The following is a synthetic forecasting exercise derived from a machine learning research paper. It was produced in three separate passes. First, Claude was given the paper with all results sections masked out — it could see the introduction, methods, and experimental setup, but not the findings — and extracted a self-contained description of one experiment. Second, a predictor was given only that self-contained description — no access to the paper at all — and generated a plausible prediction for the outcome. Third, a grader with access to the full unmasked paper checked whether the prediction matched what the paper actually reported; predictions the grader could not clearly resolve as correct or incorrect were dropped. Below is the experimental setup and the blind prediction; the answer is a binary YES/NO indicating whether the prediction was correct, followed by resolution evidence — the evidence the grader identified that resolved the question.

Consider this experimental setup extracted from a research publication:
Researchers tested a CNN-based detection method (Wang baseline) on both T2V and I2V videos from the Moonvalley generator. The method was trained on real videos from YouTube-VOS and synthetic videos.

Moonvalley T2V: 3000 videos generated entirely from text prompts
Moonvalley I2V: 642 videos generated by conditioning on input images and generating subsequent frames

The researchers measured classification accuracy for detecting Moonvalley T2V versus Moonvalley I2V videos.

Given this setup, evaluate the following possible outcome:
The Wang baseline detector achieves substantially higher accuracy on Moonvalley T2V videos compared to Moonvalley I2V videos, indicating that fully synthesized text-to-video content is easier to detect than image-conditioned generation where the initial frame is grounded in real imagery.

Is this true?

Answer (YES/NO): YES